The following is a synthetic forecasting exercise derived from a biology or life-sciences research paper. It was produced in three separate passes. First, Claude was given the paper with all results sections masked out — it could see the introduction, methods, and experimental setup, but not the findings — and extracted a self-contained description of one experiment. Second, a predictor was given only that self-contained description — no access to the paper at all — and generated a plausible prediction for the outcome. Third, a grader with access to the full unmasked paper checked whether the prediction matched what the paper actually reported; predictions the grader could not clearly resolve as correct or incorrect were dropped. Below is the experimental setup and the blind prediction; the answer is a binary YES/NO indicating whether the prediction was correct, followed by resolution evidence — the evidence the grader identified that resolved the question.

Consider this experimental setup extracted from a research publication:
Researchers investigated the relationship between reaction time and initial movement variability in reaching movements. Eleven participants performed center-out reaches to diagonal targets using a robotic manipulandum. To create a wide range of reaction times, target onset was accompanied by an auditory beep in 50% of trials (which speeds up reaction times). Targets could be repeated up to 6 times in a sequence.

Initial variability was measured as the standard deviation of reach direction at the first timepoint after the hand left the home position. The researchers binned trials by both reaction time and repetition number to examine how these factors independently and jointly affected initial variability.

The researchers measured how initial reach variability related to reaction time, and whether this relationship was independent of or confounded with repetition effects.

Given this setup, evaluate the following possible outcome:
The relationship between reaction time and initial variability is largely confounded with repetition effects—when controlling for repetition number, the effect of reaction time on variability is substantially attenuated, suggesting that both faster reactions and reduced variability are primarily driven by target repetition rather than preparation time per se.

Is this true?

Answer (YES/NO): NO